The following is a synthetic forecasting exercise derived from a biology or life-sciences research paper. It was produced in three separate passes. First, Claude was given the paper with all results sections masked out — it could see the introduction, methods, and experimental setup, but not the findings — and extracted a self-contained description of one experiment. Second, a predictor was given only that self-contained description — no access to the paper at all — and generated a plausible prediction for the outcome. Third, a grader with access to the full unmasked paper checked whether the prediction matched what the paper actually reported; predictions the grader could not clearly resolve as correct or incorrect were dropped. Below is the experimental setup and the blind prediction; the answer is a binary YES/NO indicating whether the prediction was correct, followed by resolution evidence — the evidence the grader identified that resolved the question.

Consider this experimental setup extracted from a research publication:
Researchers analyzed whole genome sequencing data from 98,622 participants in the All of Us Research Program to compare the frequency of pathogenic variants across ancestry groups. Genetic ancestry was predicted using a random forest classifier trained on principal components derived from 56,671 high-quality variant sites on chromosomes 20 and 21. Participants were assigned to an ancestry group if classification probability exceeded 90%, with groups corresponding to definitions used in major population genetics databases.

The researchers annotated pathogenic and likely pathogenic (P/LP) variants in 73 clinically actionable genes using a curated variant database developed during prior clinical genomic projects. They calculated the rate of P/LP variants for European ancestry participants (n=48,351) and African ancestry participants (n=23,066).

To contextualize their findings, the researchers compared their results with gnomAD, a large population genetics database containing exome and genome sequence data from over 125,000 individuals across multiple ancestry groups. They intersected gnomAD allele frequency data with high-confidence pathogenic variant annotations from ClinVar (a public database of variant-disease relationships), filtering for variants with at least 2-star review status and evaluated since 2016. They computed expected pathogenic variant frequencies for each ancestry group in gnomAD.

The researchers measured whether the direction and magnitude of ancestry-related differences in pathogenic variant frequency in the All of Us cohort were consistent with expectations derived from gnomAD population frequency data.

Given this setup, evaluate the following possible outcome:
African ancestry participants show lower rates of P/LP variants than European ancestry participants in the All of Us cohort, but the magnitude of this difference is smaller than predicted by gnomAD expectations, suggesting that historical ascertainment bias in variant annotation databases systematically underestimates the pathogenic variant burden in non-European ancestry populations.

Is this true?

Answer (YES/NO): NO